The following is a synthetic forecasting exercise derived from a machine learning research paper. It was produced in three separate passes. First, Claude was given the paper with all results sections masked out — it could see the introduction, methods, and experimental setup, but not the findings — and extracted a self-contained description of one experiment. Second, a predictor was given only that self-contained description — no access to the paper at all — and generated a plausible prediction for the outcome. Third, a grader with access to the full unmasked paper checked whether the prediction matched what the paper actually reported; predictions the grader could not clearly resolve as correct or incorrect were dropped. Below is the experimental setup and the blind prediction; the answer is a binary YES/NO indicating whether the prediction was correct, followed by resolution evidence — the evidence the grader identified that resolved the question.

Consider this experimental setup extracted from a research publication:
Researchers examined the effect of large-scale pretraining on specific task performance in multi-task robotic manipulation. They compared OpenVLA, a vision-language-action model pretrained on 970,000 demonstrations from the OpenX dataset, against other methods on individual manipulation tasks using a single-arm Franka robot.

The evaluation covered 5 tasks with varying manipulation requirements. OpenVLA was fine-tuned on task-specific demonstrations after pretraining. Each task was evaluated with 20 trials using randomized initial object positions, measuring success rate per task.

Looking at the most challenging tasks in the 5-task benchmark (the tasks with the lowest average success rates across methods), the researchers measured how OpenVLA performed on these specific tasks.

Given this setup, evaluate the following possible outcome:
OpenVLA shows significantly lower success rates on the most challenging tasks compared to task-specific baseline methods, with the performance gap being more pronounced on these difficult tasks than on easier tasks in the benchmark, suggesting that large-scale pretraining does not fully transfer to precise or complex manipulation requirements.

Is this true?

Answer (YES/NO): NO